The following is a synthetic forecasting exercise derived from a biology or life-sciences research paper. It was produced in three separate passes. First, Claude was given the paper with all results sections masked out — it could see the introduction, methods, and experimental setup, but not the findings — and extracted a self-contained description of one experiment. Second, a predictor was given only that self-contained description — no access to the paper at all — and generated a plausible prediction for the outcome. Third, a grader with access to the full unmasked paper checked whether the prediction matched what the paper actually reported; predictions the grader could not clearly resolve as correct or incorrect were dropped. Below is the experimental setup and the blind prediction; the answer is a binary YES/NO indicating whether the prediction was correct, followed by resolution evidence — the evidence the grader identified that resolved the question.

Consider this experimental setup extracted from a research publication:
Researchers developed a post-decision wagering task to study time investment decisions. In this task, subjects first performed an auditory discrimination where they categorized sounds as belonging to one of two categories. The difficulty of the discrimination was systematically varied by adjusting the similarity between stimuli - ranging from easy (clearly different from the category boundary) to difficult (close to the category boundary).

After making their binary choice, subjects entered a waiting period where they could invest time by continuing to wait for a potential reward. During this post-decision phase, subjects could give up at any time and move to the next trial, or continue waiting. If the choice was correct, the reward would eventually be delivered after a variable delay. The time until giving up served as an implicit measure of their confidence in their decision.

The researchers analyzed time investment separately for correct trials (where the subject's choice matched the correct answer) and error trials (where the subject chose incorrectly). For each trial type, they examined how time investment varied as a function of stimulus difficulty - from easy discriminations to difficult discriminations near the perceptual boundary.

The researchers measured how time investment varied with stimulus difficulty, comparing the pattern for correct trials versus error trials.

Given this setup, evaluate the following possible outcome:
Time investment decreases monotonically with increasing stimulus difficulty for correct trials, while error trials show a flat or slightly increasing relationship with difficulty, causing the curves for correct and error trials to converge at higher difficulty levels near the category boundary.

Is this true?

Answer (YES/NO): NO